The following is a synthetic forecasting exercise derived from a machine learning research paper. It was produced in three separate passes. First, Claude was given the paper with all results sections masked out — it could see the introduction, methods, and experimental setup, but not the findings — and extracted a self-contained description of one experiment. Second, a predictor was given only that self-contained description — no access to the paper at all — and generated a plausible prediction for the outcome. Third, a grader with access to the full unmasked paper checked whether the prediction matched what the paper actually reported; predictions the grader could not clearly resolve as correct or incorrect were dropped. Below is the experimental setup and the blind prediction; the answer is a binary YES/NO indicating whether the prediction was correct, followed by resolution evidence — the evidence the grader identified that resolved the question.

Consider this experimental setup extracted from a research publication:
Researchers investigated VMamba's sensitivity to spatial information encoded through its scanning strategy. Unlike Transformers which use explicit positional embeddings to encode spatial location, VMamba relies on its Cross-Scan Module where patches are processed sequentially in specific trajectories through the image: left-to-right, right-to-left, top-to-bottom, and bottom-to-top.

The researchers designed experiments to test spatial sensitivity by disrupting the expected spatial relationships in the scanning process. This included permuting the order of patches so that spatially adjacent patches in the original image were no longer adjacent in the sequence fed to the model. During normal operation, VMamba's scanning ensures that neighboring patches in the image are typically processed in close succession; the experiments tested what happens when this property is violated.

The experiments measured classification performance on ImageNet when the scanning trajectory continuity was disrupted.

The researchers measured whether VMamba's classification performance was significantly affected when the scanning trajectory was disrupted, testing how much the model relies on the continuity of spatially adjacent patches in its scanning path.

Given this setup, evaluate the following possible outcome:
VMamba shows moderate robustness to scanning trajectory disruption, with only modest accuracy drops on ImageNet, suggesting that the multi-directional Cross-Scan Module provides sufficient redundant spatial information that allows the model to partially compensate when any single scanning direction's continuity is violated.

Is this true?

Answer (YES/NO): NO